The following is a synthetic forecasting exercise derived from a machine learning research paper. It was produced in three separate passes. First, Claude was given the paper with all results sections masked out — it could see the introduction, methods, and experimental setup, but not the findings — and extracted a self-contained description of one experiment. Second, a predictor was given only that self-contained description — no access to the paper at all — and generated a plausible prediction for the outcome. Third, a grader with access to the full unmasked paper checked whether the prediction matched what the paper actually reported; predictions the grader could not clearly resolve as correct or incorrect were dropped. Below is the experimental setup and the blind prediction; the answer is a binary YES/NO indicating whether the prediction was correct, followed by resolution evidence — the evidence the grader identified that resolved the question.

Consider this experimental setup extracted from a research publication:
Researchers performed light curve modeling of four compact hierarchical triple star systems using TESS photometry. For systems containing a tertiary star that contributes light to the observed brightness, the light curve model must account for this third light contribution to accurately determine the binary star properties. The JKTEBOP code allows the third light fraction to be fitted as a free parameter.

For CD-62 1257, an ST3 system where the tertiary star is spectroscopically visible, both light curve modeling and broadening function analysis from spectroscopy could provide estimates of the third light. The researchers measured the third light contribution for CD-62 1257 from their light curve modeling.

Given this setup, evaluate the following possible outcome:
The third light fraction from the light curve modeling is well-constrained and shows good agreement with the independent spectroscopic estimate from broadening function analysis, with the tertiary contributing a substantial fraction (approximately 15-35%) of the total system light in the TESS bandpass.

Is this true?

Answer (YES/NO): NO